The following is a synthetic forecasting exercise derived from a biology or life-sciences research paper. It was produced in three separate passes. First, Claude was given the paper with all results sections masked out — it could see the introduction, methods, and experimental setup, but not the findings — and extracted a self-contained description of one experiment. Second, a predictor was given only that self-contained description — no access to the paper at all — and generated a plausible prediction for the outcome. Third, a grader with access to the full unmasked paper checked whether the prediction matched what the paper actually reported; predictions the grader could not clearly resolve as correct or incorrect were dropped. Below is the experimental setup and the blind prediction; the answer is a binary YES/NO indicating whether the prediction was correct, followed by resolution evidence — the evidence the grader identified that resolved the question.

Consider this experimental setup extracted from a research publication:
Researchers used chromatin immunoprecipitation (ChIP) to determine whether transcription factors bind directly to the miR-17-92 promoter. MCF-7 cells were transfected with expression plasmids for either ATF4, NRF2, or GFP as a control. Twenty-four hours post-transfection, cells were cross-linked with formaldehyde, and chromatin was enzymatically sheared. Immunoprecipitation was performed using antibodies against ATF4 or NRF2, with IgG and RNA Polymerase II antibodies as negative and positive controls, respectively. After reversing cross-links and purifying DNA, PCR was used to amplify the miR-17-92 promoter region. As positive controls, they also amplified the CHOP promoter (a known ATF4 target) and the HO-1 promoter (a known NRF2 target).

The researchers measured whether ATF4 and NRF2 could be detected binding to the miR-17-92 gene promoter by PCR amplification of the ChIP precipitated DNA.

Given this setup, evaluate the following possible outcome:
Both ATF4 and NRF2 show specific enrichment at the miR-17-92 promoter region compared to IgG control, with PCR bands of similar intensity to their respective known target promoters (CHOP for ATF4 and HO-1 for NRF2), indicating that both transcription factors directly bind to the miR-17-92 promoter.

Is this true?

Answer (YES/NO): NO